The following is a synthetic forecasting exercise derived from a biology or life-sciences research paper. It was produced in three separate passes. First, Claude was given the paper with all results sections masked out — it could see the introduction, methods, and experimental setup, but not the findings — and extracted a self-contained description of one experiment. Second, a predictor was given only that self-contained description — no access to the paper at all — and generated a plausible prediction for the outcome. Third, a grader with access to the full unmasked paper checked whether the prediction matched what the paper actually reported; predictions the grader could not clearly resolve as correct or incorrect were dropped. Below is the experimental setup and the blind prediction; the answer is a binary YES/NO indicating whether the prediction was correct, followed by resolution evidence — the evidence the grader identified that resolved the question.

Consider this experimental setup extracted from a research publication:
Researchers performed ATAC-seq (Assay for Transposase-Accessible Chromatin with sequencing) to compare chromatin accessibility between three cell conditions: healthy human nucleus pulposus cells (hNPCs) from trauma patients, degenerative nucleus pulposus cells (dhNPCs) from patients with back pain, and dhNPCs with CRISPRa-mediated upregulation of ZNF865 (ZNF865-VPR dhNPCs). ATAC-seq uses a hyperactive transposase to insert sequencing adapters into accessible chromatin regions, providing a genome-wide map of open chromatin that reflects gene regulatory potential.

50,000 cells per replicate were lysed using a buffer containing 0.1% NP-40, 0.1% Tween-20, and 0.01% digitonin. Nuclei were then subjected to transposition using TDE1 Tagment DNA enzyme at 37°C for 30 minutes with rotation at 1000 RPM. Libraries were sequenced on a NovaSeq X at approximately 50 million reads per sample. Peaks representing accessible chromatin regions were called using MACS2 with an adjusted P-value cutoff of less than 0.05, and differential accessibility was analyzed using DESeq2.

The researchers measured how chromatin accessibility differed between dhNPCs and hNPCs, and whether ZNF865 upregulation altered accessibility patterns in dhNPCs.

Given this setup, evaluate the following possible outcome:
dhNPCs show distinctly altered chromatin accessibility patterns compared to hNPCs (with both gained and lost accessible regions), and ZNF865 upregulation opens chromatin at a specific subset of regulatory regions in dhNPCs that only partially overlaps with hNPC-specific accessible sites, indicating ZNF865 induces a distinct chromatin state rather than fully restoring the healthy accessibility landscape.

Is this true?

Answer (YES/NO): NO